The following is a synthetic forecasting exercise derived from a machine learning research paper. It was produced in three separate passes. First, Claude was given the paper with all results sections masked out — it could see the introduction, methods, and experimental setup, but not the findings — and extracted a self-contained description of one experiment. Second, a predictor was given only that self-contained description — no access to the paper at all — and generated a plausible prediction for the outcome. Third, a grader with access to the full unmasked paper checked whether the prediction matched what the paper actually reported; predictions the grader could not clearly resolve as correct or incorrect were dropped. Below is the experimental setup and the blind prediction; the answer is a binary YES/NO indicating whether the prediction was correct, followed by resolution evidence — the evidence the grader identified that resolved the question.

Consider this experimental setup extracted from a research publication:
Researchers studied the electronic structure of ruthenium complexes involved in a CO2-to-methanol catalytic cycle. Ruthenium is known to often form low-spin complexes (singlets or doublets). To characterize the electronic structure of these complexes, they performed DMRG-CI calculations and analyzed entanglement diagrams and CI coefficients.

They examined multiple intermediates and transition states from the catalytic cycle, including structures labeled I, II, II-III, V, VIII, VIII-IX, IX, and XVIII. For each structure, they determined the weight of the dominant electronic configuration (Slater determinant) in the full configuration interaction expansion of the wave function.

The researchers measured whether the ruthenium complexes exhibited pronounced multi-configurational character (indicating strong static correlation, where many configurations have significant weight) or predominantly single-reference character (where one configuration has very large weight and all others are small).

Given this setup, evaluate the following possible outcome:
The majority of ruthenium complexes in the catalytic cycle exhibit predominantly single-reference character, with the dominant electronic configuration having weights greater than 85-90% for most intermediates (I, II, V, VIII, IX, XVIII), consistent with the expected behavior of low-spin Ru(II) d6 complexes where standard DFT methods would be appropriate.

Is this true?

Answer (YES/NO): NO